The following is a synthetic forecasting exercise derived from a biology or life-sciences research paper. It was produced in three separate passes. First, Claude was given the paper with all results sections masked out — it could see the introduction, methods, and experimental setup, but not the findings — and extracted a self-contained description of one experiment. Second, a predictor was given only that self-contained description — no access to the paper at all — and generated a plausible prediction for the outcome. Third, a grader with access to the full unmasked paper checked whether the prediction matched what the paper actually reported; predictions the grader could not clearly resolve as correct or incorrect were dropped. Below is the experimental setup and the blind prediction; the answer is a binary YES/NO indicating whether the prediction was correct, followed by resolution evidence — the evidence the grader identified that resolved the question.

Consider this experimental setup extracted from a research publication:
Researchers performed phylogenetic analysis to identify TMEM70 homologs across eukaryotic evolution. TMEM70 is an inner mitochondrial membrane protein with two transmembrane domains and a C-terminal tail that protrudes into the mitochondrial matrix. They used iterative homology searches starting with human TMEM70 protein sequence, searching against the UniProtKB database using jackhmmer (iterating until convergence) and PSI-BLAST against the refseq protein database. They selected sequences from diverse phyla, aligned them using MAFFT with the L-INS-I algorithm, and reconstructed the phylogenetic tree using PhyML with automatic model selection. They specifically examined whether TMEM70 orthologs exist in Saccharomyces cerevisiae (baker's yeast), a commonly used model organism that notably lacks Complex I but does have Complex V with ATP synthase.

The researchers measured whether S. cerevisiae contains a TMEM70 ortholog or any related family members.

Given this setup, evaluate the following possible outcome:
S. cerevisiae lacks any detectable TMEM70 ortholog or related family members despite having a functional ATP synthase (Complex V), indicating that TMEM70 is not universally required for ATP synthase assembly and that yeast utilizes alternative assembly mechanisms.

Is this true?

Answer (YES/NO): NO